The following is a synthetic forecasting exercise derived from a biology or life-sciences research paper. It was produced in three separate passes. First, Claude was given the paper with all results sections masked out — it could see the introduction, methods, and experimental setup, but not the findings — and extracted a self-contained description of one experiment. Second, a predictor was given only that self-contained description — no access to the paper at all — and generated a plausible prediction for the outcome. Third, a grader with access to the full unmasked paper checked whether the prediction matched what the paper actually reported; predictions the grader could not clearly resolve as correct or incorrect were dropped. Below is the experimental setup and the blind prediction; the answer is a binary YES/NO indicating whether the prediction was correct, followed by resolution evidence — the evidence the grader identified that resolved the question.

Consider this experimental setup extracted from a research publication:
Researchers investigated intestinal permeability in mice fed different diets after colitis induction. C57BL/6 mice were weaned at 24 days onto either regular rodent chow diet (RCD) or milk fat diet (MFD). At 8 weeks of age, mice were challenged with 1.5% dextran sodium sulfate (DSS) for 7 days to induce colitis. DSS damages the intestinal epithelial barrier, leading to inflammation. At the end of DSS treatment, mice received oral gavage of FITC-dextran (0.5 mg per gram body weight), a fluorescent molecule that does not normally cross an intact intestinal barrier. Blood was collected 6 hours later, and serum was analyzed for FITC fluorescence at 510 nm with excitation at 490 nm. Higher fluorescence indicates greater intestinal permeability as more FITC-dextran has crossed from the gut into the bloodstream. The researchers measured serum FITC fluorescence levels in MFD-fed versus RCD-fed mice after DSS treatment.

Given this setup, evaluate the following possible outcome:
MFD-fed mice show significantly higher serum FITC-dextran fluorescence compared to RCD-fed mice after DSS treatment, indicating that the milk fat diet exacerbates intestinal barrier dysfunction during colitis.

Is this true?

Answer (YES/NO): NO